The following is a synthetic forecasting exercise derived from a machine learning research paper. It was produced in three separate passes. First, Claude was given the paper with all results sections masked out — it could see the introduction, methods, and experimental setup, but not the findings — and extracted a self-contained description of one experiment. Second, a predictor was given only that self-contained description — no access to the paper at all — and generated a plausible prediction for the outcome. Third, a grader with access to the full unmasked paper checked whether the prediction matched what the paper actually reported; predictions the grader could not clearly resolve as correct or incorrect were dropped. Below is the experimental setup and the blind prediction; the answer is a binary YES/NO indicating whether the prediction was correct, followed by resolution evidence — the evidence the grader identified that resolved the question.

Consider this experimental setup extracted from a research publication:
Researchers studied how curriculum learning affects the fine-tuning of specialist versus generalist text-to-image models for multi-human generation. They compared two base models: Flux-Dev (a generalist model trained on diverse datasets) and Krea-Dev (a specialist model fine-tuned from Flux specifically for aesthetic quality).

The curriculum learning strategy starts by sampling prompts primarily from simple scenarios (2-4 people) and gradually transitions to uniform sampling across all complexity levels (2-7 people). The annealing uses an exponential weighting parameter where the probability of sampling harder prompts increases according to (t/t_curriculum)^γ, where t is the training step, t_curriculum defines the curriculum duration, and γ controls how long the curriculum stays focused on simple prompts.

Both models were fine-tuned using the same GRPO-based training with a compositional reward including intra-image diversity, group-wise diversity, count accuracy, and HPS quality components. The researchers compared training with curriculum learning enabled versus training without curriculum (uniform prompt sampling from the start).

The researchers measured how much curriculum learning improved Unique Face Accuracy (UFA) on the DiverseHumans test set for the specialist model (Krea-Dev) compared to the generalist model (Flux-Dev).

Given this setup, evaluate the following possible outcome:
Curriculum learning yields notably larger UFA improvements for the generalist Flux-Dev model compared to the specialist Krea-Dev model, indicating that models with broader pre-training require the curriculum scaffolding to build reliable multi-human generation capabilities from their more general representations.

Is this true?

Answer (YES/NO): NO